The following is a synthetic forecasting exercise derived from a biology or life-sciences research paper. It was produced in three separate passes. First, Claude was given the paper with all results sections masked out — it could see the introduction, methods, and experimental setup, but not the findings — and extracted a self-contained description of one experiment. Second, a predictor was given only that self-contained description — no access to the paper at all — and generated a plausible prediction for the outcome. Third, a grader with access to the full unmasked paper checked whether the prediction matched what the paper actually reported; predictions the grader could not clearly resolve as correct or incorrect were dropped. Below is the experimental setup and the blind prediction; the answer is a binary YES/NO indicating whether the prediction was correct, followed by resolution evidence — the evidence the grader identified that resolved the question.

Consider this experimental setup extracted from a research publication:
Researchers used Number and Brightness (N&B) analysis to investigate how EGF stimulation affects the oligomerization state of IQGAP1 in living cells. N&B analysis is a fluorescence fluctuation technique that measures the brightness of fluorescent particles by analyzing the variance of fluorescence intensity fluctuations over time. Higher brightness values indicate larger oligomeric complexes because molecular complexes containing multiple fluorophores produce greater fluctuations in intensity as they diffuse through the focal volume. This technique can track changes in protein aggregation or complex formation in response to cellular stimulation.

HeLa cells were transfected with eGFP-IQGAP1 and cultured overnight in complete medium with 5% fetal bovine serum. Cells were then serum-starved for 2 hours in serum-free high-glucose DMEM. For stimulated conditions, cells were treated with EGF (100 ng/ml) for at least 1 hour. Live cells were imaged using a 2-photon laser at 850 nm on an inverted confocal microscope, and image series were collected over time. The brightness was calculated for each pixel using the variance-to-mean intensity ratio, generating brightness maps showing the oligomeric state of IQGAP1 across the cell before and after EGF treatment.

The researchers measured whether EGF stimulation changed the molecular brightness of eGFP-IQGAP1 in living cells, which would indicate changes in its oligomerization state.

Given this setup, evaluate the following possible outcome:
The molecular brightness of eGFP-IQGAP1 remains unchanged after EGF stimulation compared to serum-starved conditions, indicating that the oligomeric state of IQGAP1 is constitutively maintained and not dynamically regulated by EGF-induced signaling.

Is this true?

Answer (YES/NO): NO